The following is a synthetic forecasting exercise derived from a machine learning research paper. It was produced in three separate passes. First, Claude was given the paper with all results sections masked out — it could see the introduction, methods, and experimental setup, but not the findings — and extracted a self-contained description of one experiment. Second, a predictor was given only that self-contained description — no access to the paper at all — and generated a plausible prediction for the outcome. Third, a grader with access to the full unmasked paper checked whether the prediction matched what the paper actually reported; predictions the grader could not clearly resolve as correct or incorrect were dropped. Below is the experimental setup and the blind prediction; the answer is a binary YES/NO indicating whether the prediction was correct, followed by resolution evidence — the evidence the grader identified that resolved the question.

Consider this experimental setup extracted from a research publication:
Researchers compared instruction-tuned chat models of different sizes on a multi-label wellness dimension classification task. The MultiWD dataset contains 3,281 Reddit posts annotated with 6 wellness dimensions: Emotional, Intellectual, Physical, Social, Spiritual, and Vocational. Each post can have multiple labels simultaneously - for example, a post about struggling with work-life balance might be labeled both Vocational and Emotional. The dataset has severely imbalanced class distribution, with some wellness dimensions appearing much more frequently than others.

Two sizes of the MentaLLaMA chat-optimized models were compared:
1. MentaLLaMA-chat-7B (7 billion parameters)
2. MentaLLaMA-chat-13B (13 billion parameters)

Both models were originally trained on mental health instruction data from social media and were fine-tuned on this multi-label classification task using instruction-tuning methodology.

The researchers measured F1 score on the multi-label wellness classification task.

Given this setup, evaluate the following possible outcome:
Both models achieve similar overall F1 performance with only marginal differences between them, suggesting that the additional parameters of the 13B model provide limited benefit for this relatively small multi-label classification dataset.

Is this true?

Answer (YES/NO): NO